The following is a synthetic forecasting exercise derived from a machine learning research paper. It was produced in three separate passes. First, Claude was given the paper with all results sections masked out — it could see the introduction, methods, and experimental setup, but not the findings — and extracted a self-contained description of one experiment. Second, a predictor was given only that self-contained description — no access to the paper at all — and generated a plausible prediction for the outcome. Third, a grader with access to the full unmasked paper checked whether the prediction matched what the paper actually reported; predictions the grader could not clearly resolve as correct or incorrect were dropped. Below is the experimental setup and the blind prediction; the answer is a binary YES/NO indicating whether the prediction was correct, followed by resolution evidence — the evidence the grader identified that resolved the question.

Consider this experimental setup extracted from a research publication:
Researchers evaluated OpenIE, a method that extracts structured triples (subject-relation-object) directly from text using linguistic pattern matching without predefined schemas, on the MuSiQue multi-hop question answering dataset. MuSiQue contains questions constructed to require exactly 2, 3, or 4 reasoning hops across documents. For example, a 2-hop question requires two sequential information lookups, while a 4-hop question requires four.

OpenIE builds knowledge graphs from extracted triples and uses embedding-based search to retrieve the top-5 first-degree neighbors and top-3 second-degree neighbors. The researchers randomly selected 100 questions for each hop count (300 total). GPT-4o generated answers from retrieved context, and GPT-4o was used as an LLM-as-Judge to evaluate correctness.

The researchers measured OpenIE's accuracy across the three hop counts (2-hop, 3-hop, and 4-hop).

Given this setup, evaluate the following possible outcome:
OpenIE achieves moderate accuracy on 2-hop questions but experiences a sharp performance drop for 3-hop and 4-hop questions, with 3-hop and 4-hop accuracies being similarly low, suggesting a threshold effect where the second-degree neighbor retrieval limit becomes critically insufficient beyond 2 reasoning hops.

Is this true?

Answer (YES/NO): NO